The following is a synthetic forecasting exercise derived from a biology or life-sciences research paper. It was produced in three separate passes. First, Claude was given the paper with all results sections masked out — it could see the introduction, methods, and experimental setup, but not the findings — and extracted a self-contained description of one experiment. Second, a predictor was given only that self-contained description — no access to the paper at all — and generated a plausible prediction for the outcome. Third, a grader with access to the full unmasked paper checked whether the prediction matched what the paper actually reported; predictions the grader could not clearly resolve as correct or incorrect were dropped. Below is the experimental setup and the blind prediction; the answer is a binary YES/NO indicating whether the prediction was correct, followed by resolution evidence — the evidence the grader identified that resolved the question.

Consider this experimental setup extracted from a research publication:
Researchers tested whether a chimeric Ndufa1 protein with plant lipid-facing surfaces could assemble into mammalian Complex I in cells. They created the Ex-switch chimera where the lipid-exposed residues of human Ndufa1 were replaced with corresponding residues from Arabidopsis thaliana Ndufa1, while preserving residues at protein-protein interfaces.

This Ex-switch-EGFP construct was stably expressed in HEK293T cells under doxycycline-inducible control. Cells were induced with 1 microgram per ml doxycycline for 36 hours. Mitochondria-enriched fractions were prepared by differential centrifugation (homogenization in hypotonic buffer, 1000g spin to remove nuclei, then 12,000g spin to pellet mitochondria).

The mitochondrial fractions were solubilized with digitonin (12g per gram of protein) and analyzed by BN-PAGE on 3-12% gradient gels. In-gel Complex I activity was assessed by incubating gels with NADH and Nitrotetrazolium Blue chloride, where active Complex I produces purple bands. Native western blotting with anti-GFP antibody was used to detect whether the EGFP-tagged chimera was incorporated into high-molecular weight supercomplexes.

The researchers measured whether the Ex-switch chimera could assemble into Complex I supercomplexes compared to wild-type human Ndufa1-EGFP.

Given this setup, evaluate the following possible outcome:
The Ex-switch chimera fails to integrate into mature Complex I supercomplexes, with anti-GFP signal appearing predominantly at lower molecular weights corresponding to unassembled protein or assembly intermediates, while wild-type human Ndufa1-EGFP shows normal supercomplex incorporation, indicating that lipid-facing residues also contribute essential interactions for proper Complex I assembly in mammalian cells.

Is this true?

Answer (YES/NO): YES